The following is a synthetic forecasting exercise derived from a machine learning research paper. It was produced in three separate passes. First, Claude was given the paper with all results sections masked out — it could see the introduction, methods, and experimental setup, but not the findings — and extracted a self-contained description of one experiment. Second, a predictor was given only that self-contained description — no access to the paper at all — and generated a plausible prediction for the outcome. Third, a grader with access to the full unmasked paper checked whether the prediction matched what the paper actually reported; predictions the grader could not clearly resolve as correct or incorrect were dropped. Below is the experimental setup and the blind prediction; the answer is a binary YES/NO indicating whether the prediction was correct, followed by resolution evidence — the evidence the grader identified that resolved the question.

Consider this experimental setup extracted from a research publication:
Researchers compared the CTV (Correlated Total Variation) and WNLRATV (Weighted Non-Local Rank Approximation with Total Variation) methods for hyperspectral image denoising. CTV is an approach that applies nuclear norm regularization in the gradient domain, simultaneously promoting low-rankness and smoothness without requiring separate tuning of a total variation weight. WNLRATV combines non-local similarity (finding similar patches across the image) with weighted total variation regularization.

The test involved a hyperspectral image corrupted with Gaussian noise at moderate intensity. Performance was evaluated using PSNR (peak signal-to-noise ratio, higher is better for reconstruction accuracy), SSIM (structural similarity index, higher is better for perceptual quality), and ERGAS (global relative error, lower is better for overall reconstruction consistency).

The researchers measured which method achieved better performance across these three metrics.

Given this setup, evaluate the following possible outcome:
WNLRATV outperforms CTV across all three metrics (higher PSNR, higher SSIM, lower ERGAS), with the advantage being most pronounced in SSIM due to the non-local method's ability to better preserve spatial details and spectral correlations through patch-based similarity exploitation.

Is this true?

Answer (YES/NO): NO